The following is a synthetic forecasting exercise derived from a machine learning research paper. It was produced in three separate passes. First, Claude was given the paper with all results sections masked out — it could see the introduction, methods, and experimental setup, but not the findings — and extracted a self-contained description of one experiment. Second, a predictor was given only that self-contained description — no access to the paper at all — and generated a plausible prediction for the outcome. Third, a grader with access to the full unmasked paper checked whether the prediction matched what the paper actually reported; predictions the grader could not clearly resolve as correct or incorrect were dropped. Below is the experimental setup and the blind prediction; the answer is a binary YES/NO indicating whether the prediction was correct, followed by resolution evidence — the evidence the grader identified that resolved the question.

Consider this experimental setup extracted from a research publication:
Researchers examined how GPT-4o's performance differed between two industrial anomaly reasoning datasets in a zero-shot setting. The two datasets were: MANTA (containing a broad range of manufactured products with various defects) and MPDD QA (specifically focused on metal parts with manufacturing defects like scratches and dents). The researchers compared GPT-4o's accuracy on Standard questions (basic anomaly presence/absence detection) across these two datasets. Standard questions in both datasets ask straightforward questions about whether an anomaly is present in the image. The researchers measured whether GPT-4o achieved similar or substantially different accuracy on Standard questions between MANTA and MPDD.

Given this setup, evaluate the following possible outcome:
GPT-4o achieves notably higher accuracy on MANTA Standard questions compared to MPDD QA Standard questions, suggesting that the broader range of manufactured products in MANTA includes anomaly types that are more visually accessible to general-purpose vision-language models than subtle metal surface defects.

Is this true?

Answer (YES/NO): NO